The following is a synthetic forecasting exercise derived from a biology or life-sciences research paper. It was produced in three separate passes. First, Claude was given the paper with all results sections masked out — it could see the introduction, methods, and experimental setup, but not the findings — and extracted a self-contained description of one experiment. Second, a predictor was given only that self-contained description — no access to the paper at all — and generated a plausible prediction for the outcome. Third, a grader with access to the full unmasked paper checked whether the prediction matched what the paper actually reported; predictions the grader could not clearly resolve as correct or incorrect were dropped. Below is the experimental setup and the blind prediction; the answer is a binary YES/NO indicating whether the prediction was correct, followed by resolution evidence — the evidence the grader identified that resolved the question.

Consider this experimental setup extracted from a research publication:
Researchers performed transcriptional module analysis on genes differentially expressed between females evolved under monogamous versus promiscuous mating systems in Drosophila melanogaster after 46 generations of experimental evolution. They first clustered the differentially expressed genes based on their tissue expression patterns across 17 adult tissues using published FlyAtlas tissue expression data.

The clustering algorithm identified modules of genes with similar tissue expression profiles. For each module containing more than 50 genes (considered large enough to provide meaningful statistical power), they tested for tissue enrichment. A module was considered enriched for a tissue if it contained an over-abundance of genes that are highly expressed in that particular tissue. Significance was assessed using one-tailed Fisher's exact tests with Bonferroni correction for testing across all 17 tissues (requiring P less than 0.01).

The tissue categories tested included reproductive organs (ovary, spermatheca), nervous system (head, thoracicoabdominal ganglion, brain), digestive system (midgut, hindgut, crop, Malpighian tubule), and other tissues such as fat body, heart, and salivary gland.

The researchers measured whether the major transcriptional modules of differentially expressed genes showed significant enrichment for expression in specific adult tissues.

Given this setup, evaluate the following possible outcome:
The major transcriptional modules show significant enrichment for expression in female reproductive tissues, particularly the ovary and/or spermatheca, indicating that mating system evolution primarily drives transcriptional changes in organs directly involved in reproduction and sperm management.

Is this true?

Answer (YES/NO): NO